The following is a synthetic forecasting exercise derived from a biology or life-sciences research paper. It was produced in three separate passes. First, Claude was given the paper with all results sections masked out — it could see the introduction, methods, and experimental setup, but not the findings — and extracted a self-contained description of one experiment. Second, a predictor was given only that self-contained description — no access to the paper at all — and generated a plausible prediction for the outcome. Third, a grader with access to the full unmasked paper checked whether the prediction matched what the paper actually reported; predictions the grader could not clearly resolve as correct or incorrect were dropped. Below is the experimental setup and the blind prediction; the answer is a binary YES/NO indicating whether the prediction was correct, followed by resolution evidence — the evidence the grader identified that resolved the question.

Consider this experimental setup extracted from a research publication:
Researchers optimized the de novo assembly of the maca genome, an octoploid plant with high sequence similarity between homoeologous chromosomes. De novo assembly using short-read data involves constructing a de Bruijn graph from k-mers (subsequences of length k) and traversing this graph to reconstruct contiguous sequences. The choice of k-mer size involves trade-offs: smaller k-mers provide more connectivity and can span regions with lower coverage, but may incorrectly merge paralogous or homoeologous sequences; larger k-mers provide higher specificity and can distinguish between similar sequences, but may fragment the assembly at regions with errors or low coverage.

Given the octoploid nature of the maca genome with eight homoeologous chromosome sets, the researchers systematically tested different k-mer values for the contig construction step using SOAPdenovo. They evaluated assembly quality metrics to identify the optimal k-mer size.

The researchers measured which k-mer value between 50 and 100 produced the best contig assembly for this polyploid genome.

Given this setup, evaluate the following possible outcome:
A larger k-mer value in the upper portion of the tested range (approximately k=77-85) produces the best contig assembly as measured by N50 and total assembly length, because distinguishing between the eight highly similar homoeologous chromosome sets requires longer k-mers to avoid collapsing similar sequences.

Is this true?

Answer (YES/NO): NO